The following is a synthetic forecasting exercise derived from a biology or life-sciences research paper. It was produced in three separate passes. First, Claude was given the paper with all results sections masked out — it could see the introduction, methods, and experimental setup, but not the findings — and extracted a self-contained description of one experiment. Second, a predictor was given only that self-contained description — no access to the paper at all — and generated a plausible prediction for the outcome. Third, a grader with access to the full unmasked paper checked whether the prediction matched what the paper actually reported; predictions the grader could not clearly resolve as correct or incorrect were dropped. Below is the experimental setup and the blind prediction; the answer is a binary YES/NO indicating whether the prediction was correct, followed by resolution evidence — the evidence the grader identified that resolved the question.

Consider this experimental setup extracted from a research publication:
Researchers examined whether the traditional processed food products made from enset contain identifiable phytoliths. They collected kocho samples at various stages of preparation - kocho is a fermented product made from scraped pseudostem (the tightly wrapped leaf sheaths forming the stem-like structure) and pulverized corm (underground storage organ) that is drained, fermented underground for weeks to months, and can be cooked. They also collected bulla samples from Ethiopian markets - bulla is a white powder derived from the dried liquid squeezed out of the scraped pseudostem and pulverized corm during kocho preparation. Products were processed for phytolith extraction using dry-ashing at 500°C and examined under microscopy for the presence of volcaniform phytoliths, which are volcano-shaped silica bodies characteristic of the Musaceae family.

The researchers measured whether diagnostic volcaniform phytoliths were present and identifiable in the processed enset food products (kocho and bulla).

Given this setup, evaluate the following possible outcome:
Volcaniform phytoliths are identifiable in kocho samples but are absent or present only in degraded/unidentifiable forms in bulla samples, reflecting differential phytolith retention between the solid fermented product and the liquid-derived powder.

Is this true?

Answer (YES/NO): NO